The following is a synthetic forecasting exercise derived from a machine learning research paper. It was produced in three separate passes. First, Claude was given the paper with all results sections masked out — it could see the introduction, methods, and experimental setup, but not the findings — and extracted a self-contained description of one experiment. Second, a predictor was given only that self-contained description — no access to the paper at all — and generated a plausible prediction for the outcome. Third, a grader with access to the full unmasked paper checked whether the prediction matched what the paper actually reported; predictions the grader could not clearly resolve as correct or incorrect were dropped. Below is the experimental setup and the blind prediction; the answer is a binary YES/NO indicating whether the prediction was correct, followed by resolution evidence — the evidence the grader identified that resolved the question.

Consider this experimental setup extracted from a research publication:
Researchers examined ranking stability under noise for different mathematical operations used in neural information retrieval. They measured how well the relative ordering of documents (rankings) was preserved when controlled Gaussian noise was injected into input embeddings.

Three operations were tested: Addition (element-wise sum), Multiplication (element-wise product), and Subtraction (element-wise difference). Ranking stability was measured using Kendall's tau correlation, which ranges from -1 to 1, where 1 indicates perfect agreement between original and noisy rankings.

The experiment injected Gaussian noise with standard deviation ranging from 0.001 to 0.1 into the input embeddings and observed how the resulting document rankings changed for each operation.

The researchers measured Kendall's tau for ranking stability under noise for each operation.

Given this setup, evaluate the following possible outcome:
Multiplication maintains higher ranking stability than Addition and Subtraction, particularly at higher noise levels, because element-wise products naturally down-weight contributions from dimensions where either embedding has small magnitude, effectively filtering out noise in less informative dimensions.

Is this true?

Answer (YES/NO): NO